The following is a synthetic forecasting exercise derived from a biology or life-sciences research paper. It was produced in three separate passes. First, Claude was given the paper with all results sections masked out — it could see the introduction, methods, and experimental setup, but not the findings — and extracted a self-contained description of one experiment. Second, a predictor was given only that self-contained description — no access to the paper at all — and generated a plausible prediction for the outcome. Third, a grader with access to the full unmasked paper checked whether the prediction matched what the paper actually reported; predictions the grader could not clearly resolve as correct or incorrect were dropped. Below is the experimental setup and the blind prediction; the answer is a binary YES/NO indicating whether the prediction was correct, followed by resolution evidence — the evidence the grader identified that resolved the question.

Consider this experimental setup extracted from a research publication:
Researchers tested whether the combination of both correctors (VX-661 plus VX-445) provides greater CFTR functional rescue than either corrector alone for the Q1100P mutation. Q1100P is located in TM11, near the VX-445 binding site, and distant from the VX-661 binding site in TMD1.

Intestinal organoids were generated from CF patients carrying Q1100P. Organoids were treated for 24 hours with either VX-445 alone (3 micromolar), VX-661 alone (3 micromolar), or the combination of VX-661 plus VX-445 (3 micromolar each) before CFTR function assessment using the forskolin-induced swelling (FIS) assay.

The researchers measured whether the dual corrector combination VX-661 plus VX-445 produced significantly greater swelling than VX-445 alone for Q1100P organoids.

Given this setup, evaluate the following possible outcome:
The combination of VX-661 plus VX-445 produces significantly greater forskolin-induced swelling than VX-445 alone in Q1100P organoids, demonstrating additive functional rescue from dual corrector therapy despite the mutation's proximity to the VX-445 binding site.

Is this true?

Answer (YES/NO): YES